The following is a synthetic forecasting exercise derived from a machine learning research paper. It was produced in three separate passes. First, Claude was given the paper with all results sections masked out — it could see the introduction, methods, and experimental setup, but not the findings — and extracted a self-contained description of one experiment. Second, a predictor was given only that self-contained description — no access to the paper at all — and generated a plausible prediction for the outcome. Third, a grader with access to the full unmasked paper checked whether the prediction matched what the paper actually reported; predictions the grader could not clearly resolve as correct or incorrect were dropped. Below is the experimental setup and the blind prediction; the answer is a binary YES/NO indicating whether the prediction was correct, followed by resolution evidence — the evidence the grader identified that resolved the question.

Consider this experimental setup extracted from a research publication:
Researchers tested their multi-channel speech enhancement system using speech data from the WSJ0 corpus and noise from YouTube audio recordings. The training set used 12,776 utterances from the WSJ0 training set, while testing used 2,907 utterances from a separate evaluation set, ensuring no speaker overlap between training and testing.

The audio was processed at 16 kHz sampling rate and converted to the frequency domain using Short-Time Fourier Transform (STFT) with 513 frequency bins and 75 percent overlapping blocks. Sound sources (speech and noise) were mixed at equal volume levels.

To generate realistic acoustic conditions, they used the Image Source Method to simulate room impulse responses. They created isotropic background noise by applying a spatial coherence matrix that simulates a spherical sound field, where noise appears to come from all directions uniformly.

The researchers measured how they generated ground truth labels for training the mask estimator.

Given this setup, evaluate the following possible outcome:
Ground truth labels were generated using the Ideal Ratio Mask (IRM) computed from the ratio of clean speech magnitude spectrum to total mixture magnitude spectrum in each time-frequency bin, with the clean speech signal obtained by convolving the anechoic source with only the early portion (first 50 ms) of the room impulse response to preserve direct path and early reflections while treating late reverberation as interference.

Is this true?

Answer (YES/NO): NO